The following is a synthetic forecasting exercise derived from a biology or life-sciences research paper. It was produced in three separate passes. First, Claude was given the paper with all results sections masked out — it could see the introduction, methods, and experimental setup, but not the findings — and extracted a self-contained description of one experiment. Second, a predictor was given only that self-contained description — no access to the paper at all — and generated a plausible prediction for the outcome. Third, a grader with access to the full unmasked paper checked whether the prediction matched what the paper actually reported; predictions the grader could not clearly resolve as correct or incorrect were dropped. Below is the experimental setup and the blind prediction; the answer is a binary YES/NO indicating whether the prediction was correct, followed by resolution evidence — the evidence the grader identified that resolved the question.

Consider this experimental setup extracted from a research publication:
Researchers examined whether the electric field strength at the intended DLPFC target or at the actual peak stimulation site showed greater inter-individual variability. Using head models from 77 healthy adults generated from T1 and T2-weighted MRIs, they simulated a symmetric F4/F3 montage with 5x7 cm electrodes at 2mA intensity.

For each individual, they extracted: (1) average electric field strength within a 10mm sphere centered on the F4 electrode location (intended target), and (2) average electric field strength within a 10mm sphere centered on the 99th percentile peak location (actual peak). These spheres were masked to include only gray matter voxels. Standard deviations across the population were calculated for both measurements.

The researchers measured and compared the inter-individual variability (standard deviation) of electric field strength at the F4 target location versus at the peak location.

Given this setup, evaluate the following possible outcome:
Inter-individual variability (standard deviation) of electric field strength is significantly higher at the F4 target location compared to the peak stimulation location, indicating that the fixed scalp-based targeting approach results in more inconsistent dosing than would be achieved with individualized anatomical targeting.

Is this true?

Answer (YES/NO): NO